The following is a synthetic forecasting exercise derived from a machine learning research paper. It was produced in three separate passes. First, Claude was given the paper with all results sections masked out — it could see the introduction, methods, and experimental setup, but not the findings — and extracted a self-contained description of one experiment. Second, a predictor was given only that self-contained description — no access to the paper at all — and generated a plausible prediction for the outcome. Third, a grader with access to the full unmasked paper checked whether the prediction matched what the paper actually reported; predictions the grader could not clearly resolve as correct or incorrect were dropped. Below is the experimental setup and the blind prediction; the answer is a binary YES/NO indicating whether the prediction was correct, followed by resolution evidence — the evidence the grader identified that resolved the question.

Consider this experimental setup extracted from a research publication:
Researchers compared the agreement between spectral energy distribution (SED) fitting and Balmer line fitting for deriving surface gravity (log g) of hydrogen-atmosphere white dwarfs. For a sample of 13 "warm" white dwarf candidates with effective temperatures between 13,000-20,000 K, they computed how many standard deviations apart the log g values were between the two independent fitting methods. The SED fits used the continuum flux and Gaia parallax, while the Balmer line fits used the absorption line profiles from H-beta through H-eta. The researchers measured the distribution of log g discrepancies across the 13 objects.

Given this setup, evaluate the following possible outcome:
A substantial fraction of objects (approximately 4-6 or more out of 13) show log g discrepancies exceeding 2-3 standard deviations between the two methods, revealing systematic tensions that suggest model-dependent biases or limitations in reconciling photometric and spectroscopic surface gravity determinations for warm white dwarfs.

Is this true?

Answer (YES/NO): NO